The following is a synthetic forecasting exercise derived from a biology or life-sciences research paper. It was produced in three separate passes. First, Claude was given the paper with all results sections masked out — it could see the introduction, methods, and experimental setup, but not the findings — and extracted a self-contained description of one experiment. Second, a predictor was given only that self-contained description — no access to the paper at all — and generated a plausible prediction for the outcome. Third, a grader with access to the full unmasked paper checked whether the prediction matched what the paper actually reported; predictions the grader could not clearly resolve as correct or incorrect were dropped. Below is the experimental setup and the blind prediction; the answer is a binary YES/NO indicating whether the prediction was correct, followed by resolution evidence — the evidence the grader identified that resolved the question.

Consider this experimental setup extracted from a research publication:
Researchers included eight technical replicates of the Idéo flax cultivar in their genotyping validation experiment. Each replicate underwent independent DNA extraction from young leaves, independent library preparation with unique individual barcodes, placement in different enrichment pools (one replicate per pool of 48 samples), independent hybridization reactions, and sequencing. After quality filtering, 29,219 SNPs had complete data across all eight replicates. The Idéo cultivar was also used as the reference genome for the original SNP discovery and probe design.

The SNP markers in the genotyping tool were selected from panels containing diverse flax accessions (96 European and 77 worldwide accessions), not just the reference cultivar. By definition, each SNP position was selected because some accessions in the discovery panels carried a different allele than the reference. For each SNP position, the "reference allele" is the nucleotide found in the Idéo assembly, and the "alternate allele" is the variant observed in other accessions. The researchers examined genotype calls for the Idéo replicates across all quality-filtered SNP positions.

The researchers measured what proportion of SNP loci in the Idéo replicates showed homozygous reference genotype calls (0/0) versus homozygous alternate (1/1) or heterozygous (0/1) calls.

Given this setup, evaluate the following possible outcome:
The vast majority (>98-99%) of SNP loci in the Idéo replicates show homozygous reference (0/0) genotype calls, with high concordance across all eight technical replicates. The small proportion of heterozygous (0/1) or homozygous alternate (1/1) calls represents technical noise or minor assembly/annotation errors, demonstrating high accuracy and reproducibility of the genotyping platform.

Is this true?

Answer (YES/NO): YES